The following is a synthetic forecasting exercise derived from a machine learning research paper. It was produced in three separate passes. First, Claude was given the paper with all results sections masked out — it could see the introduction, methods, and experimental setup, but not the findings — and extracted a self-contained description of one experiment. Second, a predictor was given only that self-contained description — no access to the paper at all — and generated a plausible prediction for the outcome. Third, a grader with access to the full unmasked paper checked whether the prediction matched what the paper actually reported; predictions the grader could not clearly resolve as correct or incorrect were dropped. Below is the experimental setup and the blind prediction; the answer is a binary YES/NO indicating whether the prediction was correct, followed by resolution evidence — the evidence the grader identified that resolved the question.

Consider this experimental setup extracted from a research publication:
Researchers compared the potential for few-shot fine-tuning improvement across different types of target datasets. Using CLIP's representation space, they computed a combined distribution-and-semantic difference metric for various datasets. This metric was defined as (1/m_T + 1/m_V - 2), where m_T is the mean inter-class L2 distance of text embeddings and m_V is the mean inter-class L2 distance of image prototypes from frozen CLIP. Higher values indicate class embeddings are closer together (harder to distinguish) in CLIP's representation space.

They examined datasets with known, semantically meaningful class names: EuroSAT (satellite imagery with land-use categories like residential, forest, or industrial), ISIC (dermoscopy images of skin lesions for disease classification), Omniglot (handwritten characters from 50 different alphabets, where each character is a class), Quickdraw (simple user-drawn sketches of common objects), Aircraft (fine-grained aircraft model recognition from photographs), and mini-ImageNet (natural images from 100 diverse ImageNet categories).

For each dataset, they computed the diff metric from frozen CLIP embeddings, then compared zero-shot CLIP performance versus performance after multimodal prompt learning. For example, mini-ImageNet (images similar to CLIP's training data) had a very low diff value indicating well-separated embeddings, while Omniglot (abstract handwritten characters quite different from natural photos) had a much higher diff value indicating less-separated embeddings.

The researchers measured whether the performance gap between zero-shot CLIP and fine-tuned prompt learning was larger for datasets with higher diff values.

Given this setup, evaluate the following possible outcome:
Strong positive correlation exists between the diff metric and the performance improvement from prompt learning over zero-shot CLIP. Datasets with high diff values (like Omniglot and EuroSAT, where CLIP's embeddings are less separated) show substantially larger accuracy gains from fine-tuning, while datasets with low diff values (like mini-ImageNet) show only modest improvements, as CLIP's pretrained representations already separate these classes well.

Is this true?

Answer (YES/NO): YES